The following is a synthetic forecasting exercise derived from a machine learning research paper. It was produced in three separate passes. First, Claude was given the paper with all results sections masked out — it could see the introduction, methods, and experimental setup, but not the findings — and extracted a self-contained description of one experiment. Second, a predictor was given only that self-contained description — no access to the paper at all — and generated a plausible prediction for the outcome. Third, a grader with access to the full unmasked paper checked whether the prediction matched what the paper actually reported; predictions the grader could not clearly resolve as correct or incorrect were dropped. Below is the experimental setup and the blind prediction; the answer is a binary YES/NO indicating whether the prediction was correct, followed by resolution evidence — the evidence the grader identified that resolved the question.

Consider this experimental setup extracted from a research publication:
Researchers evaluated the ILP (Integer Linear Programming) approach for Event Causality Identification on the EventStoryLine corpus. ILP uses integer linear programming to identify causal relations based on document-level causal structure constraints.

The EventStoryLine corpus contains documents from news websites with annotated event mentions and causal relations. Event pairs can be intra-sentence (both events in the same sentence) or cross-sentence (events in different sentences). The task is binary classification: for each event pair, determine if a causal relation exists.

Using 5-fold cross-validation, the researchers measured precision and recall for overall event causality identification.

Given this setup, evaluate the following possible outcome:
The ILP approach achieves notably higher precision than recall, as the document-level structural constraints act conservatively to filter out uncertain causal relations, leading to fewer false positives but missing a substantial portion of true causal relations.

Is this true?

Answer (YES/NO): NO